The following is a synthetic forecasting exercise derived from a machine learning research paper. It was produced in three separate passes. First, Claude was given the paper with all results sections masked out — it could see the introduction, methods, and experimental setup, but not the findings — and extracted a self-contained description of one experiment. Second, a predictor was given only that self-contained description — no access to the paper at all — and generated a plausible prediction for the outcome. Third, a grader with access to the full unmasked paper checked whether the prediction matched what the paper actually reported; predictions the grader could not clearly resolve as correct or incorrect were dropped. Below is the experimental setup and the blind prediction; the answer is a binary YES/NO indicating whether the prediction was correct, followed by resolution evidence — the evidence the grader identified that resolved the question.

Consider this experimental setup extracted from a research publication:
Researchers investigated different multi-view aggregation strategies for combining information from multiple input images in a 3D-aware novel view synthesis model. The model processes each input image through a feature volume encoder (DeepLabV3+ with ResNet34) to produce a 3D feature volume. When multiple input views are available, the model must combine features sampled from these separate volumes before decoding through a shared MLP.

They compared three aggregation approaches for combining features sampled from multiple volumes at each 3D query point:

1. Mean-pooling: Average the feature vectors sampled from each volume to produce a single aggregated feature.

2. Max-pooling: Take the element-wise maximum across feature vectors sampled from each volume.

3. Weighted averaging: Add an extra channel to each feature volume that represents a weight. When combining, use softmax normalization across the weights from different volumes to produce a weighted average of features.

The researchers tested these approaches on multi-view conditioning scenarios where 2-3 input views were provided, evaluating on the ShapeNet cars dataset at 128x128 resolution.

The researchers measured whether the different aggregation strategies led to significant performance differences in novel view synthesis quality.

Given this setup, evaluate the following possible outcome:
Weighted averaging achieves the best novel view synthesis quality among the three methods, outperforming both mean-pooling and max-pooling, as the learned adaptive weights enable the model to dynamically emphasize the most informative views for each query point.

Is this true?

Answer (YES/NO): NO